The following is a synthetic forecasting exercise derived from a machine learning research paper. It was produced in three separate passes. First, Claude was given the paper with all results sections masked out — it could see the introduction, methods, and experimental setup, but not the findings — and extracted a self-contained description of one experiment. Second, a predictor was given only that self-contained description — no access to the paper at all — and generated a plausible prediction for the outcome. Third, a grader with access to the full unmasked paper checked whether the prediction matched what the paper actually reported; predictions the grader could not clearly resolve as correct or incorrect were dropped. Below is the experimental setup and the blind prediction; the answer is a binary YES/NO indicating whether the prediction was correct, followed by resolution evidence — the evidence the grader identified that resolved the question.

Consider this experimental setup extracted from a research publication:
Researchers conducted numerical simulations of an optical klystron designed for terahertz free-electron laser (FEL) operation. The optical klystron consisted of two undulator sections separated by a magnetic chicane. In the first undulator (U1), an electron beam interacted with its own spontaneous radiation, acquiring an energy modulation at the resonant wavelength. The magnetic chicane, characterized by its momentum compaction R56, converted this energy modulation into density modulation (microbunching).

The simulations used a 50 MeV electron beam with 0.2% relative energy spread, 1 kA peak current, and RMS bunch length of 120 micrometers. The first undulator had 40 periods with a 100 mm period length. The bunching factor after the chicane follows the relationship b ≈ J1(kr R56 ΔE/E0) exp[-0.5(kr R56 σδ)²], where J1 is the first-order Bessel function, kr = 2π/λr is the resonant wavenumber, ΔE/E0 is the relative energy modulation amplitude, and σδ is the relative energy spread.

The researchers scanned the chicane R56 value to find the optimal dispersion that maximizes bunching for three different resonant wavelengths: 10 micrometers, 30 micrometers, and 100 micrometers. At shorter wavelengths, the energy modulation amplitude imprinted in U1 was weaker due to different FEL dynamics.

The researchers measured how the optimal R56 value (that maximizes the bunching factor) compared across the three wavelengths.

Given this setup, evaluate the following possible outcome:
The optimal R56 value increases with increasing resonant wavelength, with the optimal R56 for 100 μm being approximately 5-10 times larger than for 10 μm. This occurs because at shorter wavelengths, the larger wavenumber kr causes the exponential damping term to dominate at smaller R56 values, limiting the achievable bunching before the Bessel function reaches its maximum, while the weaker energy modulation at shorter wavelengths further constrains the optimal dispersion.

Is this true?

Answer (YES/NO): NO